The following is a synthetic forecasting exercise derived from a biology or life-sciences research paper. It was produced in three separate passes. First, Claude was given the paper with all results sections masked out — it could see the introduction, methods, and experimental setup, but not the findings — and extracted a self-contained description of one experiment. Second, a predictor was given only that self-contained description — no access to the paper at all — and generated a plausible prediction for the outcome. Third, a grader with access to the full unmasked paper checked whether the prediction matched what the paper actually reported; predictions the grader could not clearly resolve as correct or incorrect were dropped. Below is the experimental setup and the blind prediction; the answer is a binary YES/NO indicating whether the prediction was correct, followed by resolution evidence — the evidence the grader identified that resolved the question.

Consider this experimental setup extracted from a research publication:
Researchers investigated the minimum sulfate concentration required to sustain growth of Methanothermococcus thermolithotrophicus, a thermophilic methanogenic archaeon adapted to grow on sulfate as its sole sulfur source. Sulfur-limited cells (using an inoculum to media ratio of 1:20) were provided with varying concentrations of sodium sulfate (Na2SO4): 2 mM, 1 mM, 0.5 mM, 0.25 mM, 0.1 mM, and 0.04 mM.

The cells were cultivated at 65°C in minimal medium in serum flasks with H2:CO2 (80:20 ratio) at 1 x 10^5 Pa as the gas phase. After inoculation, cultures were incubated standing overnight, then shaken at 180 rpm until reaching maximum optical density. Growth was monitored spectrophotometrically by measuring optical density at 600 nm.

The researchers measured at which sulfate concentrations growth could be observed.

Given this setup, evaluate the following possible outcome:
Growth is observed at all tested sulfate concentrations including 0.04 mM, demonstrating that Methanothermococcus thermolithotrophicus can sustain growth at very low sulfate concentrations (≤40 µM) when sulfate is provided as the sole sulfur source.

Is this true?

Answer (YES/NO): NO